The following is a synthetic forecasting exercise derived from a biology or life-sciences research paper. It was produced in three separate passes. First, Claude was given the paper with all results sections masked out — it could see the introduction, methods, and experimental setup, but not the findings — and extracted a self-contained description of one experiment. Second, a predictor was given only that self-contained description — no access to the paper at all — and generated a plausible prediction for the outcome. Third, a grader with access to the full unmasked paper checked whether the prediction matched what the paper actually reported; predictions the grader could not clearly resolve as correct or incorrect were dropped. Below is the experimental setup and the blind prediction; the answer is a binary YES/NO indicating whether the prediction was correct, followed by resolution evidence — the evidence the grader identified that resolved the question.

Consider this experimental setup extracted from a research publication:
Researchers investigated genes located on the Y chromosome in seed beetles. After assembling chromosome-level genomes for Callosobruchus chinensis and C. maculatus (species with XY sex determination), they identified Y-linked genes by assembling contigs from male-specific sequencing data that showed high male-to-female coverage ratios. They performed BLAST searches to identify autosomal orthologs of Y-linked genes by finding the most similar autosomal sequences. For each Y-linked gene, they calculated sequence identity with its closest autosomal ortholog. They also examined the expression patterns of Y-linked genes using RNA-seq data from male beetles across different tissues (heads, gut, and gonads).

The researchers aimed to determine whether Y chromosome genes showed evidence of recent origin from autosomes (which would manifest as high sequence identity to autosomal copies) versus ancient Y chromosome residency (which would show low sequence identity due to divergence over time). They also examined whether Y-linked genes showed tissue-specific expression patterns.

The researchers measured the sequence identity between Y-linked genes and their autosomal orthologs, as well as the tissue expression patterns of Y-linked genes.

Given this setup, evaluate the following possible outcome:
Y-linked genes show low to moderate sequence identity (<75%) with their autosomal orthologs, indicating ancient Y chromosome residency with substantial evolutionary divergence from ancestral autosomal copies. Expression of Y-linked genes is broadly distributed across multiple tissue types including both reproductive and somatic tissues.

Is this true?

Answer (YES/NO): NO